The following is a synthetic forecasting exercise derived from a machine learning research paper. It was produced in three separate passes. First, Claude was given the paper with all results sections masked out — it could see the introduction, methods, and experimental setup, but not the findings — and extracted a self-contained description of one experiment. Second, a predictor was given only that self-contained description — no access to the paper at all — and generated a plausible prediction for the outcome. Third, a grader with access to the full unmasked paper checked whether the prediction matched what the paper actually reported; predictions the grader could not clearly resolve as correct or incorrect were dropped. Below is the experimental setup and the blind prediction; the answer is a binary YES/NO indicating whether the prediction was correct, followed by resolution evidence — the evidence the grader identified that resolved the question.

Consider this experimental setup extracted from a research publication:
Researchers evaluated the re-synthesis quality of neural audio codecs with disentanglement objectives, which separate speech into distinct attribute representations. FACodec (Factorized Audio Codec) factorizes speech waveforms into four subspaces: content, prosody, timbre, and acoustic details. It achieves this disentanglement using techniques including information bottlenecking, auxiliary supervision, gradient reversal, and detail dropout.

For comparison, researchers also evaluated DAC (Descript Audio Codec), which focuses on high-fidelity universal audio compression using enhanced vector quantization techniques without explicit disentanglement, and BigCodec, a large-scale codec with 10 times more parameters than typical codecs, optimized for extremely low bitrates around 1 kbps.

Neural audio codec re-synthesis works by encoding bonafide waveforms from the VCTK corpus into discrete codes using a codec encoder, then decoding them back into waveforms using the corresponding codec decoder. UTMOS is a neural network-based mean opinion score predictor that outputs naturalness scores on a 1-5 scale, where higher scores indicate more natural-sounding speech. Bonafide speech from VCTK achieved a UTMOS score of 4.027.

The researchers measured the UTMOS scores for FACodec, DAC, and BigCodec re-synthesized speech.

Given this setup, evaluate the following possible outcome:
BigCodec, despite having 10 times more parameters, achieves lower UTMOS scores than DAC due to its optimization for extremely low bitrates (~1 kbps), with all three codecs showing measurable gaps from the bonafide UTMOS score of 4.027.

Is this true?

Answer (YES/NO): NO